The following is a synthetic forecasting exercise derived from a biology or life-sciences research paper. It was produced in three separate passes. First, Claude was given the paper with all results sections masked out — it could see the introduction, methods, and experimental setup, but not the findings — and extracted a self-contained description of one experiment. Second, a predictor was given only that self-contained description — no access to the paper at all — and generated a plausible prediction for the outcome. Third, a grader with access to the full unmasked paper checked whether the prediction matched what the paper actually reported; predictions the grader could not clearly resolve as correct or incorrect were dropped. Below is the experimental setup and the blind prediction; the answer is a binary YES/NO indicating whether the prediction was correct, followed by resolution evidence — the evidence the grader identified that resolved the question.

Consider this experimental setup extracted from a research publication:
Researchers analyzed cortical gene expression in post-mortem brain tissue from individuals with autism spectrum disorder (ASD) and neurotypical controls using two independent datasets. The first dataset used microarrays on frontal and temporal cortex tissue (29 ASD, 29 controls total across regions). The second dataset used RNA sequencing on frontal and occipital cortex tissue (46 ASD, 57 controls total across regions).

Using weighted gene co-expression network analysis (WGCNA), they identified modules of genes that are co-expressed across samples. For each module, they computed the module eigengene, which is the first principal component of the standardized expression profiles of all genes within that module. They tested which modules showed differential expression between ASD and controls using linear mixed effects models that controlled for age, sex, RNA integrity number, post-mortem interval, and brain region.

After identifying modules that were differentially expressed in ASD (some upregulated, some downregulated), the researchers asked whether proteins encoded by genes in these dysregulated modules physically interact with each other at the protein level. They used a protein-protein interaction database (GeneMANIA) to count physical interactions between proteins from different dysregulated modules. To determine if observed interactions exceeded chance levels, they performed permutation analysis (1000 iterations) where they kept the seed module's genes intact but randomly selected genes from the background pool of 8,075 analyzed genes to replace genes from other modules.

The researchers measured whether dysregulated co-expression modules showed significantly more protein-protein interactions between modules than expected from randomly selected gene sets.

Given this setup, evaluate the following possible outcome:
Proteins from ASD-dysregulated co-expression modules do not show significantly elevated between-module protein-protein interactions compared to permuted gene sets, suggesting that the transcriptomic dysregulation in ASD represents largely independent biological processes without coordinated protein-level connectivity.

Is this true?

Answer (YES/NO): NO